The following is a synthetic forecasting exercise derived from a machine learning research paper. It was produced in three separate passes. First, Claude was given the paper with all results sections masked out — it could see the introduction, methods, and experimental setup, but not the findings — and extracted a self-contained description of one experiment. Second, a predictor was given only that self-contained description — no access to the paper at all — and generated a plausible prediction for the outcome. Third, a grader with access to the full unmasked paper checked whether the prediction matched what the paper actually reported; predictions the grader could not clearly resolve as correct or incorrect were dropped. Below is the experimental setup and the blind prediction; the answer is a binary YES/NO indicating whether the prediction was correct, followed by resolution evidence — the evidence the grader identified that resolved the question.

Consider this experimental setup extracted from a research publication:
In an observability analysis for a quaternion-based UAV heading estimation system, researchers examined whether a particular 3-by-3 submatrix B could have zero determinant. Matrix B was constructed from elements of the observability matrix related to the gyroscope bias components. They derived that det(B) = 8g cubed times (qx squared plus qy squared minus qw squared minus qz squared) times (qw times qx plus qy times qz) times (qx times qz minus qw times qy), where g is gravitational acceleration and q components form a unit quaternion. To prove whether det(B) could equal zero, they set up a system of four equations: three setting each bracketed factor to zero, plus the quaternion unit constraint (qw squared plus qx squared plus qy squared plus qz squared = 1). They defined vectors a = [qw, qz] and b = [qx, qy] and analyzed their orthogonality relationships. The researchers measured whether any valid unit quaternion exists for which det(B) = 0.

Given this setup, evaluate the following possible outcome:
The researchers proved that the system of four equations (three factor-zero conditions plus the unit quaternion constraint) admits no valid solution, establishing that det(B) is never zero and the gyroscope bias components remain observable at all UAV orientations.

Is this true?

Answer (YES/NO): YES